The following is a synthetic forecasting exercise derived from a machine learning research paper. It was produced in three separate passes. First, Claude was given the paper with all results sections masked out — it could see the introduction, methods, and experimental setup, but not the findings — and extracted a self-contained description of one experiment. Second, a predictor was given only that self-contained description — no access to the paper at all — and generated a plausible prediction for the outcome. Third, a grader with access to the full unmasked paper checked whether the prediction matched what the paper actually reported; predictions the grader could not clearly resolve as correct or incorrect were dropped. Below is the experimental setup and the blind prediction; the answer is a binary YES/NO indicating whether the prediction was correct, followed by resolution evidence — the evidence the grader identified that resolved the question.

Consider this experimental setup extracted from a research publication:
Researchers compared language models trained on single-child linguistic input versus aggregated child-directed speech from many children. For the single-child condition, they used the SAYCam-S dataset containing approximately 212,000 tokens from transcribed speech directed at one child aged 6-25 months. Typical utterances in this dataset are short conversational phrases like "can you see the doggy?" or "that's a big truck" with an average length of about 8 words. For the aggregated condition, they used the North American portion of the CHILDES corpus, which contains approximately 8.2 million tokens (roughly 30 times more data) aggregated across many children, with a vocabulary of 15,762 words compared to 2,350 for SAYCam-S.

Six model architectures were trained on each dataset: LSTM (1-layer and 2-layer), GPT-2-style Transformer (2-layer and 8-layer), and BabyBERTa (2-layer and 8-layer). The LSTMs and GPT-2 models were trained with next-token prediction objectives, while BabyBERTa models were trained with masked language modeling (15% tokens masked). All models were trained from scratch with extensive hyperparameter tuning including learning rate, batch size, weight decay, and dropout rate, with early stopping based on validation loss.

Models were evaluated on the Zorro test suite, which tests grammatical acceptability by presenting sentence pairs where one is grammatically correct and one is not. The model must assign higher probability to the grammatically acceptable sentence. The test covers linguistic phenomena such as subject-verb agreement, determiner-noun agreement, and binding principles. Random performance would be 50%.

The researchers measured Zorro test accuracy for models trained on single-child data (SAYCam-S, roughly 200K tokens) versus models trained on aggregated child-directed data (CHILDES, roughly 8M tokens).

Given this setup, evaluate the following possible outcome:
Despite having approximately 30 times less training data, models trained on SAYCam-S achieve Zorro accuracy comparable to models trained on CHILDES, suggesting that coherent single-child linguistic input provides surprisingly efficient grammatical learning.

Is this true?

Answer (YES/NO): NO